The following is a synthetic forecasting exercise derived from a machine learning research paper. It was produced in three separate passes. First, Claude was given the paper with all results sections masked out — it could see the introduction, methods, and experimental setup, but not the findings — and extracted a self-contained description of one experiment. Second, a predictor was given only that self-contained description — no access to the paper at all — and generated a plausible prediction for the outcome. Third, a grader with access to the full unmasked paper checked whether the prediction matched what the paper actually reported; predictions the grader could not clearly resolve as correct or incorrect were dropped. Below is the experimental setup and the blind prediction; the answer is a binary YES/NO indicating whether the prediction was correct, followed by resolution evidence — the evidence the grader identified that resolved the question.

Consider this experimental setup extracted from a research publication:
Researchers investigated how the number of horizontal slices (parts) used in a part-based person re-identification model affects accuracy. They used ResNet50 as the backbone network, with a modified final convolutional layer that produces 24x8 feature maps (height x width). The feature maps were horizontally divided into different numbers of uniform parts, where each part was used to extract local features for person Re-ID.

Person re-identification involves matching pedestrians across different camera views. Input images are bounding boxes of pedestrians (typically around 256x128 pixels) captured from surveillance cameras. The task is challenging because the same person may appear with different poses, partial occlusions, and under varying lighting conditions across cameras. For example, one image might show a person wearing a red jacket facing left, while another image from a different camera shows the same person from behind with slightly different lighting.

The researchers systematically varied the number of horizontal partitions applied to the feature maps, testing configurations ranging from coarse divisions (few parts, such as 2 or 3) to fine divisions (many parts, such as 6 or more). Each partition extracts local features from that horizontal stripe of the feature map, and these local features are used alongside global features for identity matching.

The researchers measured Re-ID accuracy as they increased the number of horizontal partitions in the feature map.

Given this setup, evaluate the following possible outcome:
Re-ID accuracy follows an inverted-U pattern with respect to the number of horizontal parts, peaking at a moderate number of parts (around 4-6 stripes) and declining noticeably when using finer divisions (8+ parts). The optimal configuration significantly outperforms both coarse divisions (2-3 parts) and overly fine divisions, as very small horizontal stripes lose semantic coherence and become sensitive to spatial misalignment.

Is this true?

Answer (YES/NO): NO